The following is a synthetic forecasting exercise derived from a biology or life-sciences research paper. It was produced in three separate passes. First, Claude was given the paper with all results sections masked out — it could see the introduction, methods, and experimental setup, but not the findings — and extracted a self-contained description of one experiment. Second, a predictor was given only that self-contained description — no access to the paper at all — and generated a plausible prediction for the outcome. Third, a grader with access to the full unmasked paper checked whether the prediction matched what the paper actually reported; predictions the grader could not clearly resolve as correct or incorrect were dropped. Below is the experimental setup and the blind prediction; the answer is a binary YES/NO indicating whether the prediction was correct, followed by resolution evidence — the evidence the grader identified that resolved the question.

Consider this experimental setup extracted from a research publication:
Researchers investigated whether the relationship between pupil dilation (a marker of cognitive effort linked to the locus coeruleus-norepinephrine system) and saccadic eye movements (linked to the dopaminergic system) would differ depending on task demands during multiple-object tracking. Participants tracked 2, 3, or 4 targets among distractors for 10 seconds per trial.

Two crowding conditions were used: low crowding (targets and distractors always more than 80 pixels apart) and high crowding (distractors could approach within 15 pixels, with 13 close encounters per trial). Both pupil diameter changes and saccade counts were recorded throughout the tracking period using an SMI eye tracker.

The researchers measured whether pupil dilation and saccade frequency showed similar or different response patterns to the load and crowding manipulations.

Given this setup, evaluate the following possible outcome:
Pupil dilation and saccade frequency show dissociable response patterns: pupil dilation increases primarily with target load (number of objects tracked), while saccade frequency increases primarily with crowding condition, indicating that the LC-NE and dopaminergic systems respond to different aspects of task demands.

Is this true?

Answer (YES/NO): NO